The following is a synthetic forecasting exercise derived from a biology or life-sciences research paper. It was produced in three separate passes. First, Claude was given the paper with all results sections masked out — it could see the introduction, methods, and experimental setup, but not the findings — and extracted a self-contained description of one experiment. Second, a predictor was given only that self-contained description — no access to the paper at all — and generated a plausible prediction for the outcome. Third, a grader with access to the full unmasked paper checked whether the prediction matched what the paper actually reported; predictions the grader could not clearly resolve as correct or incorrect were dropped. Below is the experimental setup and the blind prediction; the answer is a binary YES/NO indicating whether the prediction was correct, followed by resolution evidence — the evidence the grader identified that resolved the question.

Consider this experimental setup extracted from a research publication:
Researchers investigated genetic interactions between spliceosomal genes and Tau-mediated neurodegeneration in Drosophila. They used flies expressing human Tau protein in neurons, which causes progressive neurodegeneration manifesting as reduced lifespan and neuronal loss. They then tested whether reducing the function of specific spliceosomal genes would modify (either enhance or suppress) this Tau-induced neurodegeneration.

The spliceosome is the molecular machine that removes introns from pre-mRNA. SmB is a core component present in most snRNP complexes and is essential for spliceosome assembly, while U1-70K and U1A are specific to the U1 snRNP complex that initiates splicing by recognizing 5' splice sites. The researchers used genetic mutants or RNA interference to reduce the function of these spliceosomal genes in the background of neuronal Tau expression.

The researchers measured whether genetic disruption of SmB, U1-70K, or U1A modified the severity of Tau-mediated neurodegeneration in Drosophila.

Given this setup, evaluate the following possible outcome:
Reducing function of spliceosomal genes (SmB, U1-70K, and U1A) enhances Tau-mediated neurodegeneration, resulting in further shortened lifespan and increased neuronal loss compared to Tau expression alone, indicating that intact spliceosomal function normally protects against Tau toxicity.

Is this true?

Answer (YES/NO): YES